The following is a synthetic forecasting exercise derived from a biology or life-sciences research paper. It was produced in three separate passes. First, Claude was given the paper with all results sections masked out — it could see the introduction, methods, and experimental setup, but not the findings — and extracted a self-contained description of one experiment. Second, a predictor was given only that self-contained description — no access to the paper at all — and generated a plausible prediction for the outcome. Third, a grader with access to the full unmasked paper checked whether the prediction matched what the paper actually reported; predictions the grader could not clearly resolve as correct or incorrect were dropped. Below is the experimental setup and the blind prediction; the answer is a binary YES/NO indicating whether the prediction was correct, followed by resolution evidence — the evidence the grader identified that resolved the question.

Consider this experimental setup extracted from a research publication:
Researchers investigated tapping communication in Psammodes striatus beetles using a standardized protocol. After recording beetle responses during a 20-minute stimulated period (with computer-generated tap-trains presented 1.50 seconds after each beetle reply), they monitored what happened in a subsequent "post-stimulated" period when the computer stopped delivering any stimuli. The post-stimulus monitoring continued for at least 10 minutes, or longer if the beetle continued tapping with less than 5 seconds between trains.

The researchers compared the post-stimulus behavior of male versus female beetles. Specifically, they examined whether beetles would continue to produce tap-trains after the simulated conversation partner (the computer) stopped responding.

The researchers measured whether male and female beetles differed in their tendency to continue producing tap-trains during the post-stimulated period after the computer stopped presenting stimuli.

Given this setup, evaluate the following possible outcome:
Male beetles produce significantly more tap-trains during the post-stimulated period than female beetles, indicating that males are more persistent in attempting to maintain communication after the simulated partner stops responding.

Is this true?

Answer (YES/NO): YES